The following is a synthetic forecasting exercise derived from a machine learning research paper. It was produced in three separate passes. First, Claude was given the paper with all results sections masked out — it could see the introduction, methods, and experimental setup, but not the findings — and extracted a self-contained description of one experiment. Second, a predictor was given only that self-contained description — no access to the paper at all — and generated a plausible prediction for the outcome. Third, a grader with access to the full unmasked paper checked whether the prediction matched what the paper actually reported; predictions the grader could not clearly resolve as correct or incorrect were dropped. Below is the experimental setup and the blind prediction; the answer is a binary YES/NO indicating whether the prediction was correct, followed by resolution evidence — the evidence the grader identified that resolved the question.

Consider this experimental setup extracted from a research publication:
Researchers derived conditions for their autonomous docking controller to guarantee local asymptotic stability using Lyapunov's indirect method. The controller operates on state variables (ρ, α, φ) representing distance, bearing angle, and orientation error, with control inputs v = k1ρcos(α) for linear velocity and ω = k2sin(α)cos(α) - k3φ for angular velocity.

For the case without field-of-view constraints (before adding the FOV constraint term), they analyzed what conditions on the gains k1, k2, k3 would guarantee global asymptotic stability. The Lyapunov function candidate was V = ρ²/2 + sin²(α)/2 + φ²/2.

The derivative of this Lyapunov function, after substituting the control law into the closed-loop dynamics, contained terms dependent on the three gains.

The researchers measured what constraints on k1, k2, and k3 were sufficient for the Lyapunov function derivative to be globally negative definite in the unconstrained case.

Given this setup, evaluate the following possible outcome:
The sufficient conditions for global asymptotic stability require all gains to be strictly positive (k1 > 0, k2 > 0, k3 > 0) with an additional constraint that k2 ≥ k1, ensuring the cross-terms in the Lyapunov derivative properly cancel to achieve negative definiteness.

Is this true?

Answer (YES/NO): NO